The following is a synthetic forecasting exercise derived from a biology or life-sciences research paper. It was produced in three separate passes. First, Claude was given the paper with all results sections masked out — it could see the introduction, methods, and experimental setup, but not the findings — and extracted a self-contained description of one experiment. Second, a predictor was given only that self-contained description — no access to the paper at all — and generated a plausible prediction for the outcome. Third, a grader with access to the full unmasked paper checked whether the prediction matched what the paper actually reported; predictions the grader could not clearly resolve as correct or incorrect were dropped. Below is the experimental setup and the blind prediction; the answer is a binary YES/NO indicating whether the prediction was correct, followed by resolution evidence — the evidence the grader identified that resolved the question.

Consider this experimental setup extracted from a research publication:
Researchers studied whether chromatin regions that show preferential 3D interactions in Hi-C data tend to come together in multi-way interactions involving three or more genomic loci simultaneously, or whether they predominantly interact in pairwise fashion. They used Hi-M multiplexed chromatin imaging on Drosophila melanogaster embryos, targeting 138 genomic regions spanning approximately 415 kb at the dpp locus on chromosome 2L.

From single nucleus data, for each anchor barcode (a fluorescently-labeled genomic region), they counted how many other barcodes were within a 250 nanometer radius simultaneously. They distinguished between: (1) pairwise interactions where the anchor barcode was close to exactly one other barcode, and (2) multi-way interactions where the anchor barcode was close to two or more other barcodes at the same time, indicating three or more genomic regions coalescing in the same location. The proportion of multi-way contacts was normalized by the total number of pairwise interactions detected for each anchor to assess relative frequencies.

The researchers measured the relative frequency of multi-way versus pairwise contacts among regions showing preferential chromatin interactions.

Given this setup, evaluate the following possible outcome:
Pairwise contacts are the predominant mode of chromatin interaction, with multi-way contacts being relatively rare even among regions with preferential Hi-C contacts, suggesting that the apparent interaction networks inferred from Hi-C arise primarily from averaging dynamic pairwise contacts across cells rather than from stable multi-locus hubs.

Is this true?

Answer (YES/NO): YES